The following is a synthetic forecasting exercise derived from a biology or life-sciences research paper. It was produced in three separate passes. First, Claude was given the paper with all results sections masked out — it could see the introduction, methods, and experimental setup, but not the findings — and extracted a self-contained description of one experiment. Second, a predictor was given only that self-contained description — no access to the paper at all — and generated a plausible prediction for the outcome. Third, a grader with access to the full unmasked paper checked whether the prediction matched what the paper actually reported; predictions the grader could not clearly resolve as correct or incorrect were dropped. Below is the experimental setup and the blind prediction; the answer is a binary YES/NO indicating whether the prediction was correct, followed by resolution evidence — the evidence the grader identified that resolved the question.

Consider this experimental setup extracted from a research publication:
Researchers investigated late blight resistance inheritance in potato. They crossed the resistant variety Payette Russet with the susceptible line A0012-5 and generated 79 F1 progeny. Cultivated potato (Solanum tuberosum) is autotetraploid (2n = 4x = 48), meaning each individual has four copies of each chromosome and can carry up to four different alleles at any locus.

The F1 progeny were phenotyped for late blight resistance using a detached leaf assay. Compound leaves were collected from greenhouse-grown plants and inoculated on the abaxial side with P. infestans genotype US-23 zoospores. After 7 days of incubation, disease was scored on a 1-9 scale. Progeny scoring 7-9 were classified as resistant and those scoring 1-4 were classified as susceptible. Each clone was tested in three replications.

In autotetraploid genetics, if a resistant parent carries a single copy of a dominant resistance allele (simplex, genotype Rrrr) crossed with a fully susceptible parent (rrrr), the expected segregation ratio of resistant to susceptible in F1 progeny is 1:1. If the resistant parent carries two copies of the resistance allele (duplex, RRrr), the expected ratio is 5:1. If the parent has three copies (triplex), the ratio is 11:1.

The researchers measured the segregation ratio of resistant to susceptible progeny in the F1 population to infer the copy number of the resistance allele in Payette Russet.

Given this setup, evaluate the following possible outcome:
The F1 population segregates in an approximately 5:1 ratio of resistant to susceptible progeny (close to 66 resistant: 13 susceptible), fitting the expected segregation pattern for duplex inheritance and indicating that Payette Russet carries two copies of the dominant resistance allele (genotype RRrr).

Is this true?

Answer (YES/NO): NO